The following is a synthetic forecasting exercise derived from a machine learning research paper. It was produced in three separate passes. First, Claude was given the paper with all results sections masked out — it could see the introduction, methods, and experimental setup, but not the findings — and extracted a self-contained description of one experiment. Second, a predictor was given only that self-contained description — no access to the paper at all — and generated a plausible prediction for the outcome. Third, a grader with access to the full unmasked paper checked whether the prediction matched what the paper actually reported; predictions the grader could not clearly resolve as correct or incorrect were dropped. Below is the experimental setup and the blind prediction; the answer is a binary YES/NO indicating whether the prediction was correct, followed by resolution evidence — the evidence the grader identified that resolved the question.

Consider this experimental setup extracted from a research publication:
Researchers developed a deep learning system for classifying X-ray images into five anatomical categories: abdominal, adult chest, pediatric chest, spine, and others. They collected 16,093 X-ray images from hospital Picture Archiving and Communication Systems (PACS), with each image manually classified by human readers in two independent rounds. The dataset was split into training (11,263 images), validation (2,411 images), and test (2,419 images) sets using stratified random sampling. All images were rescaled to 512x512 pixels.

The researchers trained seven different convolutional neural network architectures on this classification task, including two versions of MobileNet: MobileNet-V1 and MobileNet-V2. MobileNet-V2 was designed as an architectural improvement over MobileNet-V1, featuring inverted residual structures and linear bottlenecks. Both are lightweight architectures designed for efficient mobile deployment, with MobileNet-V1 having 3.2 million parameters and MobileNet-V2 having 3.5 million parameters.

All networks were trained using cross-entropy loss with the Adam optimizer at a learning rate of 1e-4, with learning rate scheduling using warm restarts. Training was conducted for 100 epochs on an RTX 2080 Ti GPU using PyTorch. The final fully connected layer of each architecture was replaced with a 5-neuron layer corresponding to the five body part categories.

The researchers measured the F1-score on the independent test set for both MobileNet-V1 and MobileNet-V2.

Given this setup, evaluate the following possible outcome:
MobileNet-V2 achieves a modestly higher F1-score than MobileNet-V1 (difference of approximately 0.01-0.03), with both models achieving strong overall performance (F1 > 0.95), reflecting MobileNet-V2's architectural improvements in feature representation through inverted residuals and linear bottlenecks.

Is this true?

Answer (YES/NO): NO